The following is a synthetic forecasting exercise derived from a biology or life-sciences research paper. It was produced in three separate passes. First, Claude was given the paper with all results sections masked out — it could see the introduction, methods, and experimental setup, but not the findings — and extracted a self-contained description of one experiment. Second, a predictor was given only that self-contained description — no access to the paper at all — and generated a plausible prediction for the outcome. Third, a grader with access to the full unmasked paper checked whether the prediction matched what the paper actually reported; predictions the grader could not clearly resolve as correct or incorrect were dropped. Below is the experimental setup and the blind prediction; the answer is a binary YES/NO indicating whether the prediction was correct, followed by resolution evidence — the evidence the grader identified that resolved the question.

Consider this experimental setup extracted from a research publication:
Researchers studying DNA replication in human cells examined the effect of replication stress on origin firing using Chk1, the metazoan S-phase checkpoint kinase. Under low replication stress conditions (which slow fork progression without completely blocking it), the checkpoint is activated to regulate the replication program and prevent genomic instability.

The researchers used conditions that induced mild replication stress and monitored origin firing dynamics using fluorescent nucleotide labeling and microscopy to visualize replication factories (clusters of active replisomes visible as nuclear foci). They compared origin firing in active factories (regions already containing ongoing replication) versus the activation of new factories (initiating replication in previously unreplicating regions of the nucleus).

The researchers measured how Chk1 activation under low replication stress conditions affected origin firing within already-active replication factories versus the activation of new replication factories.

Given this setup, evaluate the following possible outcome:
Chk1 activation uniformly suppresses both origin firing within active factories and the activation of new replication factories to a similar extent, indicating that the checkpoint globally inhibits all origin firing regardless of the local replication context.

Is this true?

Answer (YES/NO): NO